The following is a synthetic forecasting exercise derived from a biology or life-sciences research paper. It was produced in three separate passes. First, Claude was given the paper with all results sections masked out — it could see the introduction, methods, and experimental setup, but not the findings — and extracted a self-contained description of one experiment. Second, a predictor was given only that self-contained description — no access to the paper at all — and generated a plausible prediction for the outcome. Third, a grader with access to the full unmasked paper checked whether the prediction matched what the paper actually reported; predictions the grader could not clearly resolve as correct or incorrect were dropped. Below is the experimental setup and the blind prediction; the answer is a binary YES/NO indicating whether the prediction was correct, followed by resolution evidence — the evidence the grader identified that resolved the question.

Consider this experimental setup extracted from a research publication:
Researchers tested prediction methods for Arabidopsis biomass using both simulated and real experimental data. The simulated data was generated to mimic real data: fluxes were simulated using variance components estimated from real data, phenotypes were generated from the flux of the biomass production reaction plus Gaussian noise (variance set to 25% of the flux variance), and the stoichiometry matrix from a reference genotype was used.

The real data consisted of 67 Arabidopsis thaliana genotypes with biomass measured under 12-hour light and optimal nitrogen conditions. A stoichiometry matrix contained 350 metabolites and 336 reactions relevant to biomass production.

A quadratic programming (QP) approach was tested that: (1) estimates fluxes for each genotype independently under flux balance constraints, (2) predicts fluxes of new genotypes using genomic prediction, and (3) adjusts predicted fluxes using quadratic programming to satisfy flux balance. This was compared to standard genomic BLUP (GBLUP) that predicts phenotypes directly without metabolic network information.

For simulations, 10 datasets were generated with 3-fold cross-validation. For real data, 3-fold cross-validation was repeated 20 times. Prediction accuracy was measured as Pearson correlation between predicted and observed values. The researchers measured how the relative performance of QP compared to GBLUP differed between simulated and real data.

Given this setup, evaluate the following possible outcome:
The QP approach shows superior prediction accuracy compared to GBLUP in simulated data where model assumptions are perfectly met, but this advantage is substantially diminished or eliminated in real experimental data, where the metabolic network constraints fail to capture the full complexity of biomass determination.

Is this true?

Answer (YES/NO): NO